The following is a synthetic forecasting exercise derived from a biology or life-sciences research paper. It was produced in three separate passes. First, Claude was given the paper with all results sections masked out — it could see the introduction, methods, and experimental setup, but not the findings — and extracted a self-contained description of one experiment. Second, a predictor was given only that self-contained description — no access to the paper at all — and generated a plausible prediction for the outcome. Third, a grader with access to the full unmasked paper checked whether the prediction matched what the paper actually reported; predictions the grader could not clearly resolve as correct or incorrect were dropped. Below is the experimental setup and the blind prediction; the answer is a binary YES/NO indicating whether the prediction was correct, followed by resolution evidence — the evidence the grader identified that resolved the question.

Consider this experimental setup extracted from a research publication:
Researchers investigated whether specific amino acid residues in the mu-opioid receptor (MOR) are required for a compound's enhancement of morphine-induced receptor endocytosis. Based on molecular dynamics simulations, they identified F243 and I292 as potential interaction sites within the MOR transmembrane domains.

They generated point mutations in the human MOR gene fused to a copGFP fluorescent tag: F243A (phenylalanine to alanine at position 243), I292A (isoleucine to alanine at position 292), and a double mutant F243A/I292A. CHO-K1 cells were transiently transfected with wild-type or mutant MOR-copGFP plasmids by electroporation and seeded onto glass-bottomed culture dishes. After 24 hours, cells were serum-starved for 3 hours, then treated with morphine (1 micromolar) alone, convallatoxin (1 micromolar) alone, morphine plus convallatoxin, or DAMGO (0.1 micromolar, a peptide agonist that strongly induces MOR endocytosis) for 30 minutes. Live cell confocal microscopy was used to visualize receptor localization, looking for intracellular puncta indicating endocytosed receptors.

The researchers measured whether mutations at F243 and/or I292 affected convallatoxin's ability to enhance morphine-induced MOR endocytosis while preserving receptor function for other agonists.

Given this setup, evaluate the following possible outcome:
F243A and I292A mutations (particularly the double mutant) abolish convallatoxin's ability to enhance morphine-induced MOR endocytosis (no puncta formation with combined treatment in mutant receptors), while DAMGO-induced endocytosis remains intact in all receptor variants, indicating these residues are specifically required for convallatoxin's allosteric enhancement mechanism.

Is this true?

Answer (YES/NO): NO